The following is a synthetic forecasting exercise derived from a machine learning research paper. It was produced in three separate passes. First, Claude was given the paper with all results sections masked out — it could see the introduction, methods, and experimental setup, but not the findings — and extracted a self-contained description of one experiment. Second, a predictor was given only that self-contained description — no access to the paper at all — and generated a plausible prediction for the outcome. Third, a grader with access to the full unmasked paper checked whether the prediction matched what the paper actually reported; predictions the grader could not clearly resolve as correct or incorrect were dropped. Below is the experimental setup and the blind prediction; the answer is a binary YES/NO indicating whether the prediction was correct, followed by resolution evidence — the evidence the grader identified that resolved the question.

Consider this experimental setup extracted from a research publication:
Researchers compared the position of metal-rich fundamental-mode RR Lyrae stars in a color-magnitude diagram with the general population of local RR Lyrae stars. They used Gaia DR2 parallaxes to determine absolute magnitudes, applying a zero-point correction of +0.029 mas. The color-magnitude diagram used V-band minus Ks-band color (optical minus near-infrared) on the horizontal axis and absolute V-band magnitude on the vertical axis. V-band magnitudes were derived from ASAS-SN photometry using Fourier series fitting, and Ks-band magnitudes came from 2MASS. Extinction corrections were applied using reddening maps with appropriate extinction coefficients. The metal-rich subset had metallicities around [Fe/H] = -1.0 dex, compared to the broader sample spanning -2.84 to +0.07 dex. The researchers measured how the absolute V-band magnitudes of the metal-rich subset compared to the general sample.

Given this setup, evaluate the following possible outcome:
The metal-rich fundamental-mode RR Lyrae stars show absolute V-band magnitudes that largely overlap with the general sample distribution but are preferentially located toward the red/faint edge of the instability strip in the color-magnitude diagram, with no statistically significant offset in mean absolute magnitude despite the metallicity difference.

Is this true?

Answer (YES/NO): NO